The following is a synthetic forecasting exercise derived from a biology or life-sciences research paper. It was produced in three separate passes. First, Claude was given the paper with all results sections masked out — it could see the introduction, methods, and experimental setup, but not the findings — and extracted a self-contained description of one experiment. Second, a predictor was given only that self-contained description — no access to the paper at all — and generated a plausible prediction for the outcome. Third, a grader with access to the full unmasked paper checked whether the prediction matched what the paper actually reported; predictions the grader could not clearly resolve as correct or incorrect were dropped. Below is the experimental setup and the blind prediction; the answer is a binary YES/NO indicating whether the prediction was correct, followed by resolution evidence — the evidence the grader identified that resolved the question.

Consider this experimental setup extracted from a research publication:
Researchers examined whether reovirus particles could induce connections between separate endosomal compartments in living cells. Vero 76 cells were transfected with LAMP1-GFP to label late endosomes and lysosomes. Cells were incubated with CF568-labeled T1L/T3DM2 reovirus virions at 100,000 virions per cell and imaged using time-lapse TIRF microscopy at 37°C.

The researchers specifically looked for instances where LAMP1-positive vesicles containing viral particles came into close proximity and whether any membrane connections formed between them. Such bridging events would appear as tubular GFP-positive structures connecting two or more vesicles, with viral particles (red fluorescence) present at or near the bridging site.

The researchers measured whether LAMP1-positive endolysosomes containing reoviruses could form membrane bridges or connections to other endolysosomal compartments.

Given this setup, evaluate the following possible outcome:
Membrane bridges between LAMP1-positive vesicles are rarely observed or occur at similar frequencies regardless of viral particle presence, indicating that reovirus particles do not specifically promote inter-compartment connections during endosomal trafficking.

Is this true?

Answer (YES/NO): NO